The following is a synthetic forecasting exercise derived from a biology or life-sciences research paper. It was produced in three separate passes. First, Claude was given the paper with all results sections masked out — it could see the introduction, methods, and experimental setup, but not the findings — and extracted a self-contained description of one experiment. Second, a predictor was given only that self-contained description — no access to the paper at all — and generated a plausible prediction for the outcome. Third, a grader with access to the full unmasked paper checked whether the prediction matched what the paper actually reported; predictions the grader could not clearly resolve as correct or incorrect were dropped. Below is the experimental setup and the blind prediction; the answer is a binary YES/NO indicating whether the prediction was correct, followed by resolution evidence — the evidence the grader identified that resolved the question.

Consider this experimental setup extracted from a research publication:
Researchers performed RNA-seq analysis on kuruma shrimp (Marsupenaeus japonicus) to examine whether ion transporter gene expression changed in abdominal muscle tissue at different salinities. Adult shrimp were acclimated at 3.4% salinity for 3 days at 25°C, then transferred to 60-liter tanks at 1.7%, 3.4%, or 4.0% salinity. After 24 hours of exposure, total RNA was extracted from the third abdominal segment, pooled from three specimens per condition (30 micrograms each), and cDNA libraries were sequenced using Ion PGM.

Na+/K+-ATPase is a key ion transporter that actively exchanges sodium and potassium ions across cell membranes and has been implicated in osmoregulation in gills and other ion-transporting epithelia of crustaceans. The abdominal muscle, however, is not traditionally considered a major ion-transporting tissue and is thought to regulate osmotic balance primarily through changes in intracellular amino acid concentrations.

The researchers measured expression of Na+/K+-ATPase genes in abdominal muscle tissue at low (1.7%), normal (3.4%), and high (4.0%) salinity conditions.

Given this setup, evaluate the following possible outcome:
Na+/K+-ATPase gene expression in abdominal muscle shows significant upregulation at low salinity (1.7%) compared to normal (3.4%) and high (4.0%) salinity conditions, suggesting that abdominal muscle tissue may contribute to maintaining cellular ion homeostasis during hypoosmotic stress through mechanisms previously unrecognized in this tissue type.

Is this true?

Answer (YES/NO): YES